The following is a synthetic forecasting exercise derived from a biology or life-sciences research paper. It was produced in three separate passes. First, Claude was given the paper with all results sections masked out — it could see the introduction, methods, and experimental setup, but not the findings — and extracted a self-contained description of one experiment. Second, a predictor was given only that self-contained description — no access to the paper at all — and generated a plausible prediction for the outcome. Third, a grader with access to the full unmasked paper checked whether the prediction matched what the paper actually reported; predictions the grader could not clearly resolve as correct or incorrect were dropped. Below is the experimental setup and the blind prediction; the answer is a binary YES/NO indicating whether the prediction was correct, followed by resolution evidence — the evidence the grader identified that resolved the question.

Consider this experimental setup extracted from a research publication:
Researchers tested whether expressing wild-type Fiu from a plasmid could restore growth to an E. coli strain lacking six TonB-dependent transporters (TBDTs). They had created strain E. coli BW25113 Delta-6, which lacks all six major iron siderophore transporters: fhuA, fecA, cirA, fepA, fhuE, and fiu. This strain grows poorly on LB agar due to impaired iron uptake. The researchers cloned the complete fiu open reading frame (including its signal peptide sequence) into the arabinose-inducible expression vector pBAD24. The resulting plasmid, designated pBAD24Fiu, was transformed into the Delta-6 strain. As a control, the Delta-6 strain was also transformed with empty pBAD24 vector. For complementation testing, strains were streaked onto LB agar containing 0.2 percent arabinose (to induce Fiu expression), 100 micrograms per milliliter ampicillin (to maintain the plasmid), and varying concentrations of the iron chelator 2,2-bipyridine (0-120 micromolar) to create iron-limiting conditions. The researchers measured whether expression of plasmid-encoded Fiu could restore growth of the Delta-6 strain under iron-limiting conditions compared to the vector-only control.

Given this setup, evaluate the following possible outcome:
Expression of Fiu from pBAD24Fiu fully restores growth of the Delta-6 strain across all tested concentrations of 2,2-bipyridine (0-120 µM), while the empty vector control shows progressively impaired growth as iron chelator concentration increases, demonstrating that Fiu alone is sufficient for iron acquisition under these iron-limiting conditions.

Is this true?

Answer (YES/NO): NO